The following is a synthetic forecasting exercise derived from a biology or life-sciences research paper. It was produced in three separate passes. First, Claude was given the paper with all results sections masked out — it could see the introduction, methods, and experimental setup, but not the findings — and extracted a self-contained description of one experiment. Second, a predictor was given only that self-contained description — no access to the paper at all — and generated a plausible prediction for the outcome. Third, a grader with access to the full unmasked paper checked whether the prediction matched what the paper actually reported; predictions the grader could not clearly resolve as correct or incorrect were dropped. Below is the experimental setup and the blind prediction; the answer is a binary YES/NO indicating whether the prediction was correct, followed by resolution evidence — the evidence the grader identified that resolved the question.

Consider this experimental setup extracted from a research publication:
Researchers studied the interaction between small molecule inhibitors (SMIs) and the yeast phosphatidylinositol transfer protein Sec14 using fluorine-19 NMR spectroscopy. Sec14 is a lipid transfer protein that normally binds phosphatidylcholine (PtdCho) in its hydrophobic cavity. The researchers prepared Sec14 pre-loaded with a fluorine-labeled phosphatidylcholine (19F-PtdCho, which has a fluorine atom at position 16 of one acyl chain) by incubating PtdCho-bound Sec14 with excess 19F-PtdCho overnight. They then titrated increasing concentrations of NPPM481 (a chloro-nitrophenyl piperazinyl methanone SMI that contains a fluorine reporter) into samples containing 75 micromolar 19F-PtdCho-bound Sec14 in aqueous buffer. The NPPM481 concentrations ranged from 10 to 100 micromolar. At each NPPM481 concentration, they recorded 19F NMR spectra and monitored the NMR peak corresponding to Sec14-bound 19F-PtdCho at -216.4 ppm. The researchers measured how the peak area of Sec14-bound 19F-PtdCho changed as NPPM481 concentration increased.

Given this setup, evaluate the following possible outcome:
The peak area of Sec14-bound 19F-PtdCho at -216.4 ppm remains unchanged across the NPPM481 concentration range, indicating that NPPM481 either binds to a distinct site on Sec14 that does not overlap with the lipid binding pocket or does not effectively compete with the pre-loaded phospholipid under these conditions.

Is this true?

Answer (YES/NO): NO